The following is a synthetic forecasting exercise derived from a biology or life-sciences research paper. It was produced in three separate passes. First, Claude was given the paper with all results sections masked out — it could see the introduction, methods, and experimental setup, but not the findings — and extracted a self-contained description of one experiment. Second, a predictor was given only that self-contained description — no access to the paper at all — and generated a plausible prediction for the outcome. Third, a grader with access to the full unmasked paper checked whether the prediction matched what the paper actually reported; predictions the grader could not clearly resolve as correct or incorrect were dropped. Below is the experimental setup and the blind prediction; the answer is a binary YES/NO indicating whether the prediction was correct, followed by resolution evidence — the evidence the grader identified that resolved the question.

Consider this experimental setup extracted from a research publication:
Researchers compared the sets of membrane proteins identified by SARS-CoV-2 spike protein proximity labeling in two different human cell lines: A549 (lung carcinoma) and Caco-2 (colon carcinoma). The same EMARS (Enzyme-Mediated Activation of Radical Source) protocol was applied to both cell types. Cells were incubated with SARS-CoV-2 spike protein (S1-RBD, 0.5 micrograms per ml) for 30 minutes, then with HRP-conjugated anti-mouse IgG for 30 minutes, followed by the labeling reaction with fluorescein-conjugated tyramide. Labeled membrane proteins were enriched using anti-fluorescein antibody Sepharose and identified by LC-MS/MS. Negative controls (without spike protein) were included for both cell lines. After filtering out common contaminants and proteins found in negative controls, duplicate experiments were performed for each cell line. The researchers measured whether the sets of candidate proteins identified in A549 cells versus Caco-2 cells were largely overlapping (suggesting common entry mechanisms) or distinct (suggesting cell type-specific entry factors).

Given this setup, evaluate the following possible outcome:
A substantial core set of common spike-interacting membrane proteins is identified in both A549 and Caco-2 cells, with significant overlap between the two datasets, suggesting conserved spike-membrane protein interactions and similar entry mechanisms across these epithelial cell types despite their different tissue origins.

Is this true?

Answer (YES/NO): NO